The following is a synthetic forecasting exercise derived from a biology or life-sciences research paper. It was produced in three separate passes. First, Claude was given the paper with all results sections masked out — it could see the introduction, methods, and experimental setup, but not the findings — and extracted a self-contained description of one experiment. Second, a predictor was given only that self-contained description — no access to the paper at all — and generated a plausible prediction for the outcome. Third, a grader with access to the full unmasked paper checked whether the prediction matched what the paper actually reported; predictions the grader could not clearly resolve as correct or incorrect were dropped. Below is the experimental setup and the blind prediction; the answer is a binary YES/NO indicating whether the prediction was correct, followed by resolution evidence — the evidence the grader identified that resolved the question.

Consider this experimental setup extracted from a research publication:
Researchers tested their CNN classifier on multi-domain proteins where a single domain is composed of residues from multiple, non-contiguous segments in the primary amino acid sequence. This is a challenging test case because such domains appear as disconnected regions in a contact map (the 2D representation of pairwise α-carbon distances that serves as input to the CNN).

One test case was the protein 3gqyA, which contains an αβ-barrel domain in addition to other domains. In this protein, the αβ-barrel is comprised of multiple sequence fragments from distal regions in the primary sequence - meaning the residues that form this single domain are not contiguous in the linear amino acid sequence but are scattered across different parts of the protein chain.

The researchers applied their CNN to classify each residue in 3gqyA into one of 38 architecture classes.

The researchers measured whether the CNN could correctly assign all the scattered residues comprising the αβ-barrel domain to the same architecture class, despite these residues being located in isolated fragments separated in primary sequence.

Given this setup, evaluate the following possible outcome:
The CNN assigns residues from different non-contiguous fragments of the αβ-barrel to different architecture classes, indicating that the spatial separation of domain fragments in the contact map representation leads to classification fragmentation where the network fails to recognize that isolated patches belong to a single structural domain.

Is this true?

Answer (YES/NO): NO